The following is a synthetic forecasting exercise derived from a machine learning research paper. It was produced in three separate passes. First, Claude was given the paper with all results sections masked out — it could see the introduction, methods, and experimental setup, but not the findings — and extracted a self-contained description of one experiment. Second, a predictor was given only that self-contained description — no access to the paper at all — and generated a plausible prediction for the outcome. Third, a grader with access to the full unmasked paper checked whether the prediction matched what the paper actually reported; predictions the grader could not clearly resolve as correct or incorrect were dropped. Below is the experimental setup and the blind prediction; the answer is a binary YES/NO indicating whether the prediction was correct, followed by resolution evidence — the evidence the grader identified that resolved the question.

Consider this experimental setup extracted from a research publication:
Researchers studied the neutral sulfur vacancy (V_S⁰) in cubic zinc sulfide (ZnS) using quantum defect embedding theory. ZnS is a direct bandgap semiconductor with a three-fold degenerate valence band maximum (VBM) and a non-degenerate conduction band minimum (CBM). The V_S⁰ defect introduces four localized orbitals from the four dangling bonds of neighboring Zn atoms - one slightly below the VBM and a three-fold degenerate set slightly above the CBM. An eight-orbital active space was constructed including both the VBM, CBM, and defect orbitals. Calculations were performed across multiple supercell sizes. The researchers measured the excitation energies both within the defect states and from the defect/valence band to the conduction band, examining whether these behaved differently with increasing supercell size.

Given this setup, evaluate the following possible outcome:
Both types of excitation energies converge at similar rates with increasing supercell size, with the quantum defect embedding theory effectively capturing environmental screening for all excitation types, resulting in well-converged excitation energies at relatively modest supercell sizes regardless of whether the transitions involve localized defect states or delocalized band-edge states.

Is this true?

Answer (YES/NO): YES